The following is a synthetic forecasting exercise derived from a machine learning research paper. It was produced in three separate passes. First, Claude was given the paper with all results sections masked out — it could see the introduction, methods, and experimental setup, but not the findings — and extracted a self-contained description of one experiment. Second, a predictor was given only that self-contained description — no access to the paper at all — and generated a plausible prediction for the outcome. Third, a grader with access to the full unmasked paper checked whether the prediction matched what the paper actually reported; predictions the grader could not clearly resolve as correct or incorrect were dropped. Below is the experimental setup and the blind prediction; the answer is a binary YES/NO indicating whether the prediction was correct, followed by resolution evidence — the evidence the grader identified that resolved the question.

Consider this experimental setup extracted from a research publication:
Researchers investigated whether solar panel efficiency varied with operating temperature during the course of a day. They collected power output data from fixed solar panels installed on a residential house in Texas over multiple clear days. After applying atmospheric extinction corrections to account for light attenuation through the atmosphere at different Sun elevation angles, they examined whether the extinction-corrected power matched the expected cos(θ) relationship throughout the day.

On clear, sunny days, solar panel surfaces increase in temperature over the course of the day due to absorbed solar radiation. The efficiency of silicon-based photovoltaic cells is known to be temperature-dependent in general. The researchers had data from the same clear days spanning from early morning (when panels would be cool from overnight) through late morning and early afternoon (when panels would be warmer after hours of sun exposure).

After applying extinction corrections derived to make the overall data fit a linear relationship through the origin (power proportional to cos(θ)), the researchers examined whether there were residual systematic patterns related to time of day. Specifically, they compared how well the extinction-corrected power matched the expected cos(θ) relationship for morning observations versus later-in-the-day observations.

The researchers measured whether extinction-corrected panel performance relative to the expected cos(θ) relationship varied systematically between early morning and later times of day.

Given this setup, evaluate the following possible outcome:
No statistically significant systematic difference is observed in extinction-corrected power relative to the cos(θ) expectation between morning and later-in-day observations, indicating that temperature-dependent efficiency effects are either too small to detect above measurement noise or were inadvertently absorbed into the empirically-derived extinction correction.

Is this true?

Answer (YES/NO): NO